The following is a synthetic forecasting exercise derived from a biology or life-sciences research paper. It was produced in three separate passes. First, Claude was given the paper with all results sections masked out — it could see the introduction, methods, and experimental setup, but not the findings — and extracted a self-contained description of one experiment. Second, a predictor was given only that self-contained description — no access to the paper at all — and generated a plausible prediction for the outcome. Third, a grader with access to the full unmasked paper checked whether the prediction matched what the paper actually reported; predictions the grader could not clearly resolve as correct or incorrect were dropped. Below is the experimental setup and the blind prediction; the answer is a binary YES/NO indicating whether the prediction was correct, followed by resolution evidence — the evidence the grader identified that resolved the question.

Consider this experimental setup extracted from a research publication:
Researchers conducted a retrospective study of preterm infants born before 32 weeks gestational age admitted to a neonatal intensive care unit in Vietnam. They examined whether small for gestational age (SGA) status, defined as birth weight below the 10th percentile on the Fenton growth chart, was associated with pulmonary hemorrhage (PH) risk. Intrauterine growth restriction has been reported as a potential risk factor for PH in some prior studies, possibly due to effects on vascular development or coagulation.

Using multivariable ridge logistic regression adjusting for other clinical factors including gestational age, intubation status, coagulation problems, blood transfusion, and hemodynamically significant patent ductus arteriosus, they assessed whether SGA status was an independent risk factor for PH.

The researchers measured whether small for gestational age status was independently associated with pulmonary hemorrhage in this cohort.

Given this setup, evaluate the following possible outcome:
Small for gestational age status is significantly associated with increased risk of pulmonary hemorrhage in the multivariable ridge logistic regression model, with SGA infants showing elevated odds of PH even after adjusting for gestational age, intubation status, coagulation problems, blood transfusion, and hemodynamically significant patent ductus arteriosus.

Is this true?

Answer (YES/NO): NO